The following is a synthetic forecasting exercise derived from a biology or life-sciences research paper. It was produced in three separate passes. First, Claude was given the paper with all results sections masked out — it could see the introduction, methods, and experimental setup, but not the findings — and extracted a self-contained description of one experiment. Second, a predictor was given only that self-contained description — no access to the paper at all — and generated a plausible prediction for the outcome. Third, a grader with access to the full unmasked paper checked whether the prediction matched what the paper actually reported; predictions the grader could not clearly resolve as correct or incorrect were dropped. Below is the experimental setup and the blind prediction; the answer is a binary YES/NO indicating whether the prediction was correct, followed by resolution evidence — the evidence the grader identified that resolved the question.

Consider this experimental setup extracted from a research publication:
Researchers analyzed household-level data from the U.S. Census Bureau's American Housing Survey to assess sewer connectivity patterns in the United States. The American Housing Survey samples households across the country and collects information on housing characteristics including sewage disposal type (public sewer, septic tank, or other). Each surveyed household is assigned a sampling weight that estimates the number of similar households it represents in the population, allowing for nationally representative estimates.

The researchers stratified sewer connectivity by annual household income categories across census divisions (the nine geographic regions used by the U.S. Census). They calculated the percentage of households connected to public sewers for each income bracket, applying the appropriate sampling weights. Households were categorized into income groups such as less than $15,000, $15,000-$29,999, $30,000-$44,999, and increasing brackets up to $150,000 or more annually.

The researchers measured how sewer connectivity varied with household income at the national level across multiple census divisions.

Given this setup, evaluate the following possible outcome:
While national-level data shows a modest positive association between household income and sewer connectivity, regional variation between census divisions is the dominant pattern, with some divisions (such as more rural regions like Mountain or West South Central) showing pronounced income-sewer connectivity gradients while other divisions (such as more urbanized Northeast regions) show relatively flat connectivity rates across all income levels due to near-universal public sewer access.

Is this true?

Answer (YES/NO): NO